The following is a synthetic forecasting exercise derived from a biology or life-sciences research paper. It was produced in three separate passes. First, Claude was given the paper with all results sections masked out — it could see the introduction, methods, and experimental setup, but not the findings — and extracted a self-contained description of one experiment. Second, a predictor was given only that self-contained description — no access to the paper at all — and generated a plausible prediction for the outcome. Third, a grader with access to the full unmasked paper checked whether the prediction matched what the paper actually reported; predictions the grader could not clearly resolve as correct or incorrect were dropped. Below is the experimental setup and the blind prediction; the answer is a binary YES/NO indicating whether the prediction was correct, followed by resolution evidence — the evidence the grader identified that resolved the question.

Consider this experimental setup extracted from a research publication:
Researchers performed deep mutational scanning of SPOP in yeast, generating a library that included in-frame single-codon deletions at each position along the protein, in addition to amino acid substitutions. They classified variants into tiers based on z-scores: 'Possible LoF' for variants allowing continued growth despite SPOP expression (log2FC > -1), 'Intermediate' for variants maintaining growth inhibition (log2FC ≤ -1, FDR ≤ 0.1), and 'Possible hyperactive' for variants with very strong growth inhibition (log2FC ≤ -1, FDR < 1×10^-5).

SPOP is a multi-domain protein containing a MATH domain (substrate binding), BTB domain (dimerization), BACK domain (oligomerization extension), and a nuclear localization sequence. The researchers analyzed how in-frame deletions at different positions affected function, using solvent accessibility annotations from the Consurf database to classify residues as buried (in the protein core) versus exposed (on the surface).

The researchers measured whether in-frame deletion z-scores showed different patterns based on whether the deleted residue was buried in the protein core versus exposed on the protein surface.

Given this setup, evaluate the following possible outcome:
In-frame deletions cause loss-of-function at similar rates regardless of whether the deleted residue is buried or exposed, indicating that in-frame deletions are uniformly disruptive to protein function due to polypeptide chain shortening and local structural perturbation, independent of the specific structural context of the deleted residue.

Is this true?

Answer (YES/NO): NO